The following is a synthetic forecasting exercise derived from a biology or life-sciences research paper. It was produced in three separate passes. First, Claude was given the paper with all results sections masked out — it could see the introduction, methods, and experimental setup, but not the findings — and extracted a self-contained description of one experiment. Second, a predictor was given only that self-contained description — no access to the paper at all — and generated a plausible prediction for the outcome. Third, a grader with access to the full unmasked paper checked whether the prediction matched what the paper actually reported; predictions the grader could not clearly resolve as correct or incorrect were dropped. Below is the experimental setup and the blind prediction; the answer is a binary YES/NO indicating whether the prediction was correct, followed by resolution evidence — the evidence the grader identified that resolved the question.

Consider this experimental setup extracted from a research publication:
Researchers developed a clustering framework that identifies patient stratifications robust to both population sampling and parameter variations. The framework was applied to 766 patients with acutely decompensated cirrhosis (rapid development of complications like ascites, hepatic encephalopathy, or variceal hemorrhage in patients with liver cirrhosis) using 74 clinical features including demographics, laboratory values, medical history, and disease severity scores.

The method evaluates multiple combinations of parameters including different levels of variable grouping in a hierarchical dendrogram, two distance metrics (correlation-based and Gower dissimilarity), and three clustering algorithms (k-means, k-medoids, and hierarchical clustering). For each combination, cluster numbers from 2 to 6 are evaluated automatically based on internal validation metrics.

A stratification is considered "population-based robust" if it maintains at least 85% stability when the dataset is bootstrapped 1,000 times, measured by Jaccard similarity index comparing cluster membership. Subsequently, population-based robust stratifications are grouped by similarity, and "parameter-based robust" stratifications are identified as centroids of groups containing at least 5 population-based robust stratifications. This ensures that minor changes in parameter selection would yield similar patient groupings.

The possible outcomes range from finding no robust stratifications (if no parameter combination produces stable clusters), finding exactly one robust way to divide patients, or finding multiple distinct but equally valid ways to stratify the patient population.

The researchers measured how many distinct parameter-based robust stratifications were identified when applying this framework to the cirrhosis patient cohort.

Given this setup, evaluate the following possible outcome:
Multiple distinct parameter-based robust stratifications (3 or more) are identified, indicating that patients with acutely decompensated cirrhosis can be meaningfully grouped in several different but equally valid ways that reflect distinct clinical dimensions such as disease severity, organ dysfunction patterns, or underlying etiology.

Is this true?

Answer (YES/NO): YES